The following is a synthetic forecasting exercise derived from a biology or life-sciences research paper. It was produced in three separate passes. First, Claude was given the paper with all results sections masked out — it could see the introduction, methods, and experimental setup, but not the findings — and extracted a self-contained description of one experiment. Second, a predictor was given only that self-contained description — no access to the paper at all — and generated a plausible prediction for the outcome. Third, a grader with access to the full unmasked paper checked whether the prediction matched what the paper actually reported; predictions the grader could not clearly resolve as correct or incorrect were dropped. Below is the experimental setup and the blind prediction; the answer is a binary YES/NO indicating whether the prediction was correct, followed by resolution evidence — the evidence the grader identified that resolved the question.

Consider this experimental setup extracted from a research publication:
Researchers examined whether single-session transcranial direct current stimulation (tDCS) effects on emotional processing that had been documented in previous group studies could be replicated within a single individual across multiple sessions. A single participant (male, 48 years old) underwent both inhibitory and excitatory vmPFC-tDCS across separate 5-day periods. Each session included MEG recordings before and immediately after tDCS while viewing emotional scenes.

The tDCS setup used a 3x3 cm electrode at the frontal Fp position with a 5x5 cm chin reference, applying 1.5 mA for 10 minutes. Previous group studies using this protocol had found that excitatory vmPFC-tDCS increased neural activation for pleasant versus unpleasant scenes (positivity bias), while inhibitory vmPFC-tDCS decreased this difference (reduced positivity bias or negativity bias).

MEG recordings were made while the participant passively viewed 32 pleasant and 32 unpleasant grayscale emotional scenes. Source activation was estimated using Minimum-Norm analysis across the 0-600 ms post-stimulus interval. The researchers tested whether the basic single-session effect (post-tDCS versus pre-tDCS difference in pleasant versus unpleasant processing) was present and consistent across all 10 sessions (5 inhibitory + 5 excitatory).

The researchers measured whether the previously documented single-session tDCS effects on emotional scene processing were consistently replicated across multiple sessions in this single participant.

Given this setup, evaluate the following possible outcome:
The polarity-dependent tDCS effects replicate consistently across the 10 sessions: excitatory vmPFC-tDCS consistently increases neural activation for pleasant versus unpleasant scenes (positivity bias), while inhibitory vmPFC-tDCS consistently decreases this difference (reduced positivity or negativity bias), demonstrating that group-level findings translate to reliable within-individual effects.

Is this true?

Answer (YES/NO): YES